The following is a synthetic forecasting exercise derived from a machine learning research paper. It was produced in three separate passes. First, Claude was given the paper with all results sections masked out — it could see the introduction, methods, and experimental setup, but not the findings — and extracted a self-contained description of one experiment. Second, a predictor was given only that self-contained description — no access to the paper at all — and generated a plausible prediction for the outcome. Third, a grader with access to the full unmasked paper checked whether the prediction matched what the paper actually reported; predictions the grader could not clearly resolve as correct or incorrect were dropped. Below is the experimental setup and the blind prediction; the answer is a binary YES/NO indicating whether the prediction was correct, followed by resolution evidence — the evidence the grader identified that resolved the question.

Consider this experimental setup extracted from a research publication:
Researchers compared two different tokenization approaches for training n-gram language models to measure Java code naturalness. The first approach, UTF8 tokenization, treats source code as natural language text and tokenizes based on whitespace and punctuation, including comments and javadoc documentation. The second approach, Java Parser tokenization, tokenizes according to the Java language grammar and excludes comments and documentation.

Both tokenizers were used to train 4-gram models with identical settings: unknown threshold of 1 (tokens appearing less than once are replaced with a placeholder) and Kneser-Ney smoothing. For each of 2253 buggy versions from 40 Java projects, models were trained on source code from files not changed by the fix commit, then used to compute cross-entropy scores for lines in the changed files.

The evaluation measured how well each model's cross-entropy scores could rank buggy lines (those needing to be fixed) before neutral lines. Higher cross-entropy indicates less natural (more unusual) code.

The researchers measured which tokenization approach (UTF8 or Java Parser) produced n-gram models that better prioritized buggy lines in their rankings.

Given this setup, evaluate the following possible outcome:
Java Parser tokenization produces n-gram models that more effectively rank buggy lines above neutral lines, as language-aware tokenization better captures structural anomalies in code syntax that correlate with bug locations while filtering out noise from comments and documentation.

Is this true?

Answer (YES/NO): YES